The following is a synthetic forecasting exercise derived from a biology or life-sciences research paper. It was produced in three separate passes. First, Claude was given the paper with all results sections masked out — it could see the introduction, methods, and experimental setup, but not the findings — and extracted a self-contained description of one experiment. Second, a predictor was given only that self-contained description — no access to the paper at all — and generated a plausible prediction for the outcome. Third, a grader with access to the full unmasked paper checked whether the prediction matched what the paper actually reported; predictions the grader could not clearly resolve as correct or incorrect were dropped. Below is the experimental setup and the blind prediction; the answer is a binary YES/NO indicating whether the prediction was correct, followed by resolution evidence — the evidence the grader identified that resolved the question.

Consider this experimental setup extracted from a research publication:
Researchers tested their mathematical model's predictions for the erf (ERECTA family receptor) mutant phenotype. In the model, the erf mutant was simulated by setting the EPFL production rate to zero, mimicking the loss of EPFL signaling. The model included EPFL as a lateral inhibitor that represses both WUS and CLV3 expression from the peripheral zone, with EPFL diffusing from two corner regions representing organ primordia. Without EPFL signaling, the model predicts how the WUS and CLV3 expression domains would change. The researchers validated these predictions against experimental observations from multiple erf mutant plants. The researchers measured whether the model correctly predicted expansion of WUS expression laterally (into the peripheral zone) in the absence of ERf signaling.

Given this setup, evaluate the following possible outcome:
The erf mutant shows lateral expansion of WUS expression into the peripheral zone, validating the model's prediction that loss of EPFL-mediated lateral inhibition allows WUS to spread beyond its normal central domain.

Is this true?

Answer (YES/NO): YES